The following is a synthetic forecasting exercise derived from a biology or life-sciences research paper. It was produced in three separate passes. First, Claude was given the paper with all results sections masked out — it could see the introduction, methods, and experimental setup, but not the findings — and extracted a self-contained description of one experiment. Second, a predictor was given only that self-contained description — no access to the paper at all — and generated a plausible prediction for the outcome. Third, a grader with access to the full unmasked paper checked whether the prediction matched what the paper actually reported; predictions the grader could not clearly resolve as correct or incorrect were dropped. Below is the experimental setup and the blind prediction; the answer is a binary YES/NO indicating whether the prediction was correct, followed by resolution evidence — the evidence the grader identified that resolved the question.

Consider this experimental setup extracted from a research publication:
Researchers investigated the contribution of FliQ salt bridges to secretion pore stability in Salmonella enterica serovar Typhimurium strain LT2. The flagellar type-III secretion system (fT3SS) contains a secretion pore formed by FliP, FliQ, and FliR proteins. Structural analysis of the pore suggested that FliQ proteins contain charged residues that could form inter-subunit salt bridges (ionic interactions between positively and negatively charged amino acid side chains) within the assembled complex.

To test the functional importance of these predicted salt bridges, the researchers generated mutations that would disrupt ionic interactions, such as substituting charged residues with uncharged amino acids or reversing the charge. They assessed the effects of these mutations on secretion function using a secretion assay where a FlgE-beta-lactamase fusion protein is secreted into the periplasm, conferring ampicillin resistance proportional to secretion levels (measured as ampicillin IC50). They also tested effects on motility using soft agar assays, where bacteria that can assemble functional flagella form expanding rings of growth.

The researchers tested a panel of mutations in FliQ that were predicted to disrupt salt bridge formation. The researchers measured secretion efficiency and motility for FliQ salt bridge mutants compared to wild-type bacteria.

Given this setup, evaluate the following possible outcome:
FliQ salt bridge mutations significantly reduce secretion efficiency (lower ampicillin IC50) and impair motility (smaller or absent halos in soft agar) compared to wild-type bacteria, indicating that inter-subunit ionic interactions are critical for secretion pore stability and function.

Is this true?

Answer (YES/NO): YES